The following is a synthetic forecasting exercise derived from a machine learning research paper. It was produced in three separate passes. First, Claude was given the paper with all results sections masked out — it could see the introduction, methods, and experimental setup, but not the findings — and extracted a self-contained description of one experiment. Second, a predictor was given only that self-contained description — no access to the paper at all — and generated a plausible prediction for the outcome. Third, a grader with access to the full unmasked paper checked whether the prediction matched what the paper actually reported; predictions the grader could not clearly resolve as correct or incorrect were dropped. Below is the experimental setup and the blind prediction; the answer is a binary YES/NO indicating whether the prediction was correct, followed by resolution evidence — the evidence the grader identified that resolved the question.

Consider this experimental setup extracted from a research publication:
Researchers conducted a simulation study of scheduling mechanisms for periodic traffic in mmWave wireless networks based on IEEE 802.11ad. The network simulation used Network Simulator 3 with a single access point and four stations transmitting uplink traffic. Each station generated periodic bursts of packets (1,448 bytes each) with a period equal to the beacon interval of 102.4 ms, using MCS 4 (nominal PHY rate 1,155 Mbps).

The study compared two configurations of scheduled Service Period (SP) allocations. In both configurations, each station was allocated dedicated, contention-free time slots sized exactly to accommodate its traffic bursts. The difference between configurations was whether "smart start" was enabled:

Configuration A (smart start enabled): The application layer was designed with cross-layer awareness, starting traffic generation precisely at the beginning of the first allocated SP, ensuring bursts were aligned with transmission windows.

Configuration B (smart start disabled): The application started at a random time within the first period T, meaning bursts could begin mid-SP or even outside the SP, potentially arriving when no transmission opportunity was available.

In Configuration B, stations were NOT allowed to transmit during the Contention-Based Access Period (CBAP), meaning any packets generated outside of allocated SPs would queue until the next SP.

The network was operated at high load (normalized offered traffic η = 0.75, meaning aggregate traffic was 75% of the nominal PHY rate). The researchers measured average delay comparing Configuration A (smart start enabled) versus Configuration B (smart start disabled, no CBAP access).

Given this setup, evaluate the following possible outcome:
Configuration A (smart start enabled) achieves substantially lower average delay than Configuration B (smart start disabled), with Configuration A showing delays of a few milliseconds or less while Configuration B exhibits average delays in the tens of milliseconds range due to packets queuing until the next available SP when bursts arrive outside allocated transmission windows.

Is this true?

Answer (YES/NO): YES